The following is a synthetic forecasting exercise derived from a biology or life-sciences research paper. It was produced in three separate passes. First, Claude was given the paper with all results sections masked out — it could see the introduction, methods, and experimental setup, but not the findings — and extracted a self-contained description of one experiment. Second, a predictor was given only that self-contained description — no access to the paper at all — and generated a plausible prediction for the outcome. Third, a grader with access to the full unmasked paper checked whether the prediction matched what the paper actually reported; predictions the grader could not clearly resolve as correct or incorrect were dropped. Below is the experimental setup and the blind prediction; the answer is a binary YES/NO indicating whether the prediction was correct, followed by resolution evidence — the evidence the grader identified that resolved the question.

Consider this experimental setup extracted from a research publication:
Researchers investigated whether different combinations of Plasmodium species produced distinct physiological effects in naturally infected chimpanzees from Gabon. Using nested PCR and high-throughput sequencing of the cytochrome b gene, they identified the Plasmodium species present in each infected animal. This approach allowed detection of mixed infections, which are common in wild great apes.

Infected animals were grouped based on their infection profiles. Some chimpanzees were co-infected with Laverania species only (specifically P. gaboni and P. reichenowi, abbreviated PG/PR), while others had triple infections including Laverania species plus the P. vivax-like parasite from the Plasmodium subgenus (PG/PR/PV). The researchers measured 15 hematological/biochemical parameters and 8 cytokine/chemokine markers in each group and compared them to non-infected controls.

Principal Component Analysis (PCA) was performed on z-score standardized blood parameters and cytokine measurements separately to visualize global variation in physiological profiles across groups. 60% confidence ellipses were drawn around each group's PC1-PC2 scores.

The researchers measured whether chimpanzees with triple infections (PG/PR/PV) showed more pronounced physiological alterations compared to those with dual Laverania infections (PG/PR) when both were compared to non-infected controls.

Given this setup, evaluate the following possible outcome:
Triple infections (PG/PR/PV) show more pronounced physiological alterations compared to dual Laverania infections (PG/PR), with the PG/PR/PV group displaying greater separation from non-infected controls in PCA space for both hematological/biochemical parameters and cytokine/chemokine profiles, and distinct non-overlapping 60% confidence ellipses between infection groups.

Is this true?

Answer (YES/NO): NO